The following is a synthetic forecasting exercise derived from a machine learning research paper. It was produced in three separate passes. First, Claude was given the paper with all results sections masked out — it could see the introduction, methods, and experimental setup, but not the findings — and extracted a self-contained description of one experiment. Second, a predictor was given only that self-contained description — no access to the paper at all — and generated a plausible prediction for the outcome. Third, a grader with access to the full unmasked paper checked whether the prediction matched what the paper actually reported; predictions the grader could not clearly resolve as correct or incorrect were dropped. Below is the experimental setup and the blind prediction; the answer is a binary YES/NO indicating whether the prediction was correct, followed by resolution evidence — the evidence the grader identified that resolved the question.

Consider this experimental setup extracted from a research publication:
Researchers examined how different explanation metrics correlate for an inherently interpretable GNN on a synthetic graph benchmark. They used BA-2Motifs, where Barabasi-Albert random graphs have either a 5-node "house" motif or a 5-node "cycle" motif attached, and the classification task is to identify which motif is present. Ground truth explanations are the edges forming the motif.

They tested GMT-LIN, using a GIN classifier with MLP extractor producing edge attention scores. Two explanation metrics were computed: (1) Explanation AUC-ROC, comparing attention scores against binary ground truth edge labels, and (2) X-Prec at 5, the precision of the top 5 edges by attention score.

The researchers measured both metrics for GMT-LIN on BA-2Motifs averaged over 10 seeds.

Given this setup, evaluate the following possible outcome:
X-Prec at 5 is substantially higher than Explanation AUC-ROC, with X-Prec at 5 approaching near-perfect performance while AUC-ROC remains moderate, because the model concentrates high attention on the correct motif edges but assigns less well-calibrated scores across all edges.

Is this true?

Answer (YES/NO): NO